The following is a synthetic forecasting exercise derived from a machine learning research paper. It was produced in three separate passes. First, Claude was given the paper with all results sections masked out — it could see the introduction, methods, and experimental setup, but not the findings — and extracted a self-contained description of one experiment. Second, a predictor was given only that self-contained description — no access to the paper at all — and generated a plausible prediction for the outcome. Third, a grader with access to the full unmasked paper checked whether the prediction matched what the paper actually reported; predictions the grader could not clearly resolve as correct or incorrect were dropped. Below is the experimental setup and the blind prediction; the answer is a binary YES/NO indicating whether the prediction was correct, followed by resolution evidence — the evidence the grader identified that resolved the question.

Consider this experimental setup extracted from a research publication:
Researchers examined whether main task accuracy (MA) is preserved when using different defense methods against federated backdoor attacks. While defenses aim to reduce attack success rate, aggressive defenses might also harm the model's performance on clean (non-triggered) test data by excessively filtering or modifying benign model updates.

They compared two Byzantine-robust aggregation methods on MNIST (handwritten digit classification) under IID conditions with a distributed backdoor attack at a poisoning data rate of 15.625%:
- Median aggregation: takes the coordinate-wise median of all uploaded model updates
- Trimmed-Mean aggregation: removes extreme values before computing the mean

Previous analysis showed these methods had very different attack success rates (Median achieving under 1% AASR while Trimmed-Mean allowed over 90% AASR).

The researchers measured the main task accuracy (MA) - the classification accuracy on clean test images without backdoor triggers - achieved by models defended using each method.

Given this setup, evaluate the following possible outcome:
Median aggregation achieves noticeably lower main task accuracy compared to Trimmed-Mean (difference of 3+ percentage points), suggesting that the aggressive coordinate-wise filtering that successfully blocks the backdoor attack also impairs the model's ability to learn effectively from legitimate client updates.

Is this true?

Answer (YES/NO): NO